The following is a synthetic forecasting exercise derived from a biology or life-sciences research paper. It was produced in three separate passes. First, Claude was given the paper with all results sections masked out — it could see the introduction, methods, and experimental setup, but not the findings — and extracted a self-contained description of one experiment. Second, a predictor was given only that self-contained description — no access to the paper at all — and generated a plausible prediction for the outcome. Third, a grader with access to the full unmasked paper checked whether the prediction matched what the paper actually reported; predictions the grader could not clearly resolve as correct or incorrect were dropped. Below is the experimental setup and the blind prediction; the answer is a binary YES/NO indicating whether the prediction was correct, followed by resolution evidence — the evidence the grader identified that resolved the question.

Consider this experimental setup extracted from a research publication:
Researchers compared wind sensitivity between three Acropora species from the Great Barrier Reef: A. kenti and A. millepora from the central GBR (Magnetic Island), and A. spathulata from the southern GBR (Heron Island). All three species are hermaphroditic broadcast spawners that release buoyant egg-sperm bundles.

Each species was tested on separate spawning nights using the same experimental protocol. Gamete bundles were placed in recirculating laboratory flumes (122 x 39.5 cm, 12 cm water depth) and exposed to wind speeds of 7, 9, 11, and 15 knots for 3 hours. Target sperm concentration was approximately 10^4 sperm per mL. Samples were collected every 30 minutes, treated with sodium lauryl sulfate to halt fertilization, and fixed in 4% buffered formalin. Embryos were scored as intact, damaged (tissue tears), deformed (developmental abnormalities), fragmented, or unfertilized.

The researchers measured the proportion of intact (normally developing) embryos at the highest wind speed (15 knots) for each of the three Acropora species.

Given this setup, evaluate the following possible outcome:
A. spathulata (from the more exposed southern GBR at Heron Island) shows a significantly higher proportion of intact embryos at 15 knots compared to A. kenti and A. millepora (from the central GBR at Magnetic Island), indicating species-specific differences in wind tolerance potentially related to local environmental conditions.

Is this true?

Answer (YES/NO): NO